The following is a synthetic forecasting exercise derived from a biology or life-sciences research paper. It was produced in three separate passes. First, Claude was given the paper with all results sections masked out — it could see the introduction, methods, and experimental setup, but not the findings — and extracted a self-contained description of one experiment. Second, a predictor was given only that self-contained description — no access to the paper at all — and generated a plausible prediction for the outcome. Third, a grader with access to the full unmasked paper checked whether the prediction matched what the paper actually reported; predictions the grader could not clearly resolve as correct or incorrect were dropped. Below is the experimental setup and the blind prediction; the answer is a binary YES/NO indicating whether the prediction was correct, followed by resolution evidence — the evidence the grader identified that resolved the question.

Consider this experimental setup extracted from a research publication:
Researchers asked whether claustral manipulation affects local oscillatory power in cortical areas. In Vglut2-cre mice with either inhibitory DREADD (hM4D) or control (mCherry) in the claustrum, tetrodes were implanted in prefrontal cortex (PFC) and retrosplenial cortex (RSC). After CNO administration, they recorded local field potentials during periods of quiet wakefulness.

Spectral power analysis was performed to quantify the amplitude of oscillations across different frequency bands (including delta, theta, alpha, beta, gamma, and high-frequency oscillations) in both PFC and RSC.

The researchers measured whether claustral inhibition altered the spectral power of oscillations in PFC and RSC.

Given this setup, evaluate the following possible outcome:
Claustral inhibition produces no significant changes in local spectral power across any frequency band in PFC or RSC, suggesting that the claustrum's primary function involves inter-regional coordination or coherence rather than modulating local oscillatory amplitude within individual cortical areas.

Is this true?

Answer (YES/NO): YES